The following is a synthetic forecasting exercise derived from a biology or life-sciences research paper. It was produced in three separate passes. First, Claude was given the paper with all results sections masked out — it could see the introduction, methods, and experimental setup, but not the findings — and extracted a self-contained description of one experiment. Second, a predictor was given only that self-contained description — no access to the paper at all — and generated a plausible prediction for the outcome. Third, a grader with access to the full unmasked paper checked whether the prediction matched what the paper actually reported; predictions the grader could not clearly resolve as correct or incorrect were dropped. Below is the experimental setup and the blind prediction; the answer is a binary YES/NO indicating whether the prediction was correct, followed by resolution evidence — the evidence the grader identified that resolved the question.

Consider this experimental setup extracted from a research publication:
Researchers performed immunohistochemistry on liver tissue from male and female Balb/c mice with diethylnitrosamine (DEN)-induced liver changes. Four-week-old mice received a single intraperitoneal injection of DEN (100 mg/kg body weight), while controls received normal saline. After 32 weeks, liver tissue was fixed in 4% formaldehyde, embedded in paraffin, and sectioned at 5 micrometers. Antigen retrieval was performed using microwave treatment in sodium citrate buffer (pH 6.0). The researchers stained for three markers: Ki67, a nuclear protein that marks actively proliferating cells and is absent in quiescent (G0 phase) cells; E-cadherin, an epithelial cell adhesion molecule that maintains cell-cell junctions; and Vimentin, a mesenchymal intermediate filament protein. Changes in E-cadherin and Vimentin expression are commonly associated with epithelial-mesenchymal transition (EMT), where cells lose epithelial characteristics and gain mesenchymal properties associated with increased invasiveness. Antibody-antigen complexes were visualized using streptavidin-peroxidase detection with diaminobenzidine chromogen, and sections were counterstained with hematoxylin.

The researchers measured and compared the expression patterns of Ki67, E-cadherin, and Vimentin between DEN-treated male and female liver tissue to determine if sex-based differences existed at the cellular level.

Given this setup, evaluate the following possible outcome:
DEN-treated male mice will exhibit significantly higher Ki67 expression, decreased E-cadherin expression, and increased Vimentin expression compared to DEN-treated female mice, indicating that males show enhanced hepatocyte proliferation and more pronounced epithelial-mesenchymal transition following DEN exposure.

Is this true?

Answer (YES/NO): NO